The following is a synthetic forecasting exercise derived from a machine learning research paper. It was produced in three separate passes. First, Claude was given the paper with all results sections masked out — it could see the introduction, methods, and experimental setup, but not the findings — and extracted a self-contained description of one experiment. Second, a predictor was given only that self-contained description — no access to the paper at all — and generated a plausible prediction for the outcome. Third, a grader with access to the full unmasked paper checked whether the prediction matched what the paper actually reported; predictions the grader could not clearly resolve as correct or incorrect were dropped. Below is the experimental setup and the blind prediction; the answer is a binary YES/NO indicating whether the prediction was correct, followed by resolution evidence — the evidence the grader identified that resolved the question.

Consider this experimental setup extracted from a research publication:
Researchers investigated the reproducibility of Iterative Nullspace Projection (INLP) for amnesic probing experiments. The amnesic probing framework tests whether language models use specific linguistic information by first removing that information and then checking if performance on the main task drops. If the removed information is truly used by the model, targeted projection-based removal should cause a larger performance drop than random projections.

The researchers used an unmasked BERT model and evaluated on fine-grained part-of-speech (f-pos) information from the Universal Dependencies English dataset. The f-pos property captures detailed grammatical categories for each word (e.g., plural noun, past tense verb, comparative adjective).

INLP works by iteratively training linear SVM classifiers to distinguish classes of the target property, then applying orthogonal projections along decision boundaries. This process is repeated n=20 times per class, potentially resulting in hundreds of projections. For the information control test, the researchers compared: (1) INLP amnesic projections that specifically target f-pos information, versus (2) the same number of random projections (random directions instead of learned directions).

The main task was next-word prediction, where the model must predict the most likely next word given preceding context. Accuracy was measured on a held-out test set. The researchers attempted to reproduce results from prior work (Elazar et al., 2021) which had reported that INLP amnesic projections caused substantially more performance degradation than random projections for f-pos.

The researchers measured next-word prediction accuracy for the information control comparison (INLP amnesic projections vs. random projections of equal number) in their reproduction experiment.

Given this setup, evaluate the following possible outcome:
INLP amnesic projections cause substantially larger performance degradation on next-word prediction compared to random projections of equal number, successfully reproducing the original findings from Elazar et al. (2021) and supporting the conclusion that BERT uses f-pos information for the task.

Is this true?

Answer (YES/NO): NO